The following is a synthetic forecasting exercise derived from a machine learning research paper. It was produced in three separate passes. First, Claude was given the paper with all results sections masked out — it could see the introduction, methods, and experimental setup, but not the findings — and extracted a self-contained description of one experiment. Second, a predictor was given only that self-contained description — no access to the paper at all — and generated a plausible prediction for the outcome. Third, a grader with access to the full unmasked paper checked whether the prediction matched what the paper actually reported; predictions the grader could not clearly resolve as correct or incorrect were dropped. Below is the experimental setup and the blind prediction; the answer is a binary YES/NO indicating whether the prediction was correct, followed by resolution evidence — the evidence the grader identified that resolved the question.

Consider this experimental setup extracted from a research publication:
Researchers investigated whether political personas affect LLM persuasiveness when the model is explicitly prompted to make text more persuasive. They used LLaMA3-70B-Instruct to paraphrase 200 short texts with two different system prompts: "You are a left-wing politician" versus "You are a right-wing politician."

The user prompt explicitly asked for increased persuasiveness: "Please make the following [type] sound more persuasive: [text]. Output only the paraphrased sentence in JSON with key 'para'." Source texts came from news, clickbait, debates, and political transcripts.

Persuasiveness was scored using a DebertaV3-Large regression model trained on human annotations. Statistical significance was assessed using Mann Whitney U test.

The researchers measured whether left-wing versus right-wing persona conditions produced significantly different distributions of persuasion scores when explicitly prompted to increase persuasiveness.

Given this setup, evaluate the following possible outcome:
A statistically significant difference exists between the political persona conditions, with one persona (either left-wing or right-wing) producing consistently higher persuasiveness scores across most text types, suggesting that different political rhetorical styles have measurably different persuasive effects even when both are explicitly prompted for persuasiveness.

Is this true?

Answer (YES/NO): NO